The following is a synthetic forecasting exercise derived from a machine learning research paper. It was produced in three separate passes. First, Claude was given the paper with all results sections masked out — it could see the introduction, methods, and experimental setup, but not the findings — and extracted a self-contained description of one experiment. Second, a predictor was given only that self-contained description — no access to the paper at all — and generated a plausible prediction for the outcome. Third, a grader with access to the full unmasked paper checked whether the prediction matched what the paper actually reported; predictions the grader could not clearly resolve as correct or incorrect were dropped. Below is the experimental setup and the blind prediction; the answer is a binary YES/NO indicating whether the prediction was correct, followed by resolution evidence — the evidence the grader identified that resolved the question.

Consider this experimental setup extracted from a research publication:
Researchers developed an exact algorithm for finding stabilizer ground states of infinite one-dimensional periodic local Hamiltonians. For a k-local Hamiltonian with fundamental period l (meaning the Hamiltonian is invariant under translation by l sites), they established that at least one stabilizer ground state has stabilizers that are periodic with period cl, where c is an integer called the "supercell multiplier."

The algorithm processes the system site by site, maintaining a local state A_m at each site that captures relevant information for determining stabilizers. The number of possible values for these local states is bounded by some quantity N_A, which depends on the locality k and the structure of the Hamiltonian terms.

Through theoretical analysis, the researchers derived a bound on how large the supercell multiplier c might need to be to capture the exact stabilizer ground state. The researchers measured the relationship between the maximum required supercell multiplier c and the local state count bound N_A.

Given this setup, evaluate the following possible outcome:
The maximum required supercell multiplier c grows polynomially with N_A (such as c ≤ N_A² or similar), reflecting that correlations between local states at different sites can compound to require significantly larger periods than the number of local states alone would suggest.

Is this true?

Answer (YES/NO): NO